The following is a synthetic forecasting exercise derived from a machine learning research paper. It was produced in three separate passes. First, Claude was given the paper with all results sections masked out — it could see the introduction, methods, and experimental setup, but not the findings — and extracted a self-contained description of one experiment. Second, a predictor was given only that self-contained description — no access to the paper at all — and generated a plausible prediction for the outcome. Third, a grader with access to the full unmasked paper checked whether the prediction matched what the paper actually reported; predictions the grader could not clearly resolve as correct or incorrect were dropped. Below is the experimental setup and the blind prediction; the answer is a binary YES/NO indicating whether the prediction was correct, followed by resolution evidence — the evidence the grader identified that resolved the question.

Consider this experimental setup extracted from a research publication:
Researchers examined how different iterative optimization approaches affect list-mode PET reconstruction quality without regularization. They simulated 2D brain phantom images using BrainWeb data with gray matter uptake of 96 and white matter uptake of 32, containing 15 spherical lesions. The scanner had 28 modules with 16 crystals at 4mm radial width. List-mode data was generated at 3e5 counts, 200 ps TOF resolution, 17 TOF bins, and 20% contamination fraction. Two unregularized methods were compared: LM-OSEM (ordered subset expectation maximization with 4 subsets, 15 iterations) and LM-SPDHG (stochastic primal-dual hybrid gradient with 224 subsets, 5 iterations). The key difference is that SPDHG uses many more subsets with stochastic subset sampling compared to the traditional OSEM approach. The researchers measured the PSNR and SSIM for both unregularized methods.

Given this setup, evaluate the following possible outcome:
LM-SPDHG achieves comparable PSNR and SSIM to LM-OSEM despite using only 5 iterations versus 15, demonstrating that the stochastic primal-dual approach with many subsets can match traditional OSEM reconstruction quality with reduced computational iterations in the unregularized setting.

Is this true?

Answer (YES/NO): NO